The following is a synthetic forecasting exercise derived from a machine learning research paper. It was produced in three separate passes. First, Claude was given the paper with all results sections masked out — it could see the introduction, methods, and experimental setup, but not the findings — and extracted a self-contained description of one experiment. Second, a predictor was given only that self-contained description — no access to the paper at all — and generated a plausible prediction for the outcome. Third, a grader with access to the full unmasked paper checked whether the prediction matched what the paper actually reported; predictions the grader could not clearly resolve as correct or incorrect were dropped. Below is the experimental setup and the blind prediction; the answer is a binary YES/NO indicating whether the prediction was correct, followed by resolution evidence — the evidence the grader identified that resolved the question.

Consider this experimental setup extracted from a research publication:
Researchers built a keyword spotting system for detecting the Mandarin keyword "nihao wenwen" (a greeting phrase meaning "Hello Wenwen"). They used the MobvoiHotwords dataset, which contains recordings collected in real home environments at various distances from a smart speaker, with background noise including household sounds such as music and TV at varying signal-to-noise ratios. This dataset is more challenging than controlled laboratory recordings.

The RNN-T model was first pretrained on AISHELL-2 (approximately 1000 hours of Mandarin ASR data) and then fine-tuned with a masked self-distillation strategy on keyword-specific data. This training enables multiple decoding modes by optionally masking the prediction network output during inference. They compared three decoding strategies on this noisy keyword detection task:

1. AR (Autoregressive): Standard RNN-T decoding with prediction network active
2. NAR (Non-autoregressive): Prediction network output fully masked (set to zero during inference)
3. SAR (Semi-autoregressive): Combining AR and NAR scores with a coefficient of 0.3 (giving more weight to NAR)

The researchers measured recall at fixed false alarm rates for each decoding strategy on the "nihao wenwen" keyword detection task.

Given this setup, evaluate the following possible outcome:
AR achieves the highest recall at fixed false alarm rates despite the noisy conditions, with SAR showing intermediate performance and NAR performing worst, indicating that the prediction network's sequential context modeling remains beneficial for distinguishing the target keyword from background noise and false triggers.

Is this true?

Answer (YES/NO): NO